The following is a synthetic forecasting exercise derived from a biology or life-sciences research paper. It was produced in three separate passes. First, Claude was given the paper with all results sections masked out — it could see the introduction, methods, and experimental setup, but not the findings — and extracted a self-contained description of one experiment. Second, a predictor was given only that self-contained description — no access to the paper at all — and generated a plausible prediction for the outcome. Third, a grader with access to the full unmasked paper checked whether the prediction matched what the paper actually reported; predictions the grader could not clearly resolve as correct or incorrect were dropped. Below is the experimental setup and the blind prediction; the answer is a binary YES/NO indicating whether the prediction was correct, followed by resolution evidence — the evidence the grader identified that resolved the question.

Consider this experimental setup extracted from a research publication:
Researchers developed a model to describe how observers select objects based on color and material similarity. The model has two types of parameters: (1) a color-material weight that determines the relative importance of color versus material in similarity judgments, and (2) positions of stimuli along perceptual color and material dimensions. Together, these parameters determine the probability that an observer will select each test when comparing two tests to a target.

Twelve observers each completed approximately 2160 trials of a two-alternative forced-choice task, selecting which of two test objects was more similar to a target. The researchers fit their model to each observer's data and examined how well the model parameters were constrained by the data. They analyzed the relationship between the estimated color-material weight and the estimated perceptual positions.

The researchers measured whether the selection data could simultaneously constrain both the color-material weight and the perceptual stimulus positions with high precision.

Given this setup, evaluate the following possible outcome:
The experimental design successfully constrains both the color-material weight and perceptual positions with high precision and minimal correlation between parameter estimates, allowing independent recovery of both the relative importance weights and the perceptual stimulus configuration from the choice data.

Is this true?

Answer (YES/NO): NO